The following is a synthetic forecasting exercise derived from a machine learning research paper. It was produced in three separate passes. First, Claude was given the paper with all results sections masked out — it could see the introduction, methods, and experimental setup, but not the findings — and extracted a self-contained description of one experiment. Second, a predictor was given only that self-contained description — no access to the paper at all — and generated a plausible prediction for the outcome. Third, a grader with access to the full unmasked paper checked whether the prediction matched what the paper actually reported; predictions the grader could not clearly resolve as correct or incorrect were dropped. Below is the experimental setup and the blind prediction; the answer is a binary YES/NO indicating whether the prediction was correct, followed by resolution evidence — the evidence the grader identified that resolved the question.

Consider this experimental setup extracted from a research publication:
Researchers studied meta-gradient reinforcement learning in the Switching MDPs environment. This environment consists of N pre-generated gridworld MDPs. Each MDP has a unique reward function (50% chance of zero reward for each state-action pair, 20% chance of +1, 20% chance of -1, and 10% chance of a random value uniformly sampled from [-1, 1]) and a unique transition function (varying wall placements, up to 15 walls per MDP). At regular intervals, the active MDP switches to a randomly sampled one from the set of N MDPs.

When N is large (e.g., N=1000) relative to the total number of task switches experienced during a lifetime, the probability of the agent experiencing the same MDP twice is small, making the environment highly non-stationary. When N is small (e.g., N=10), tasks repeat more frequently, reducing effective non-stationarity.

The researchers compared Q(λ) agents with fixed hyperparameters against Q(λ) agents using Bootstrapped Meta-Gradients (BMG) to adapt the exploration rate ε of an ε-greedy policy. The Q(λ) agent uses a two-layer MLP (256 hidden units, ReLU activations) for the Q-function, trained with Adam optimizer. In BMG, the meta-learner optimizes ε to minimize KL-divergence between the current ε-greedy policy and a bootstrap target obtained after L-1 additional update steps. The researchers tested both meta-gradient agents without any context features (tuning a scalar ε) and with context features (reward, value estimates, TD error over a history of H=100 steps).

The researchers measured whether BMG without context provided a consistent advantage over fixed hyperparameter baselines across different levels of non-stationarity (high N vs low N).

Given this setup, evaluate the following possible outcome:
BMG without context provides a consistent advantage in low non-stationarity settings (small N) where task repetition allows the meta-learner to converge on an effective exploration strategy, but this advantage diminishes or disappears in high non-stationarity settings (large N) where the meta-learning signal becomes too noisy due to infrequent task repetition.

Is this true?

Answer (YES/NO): NO